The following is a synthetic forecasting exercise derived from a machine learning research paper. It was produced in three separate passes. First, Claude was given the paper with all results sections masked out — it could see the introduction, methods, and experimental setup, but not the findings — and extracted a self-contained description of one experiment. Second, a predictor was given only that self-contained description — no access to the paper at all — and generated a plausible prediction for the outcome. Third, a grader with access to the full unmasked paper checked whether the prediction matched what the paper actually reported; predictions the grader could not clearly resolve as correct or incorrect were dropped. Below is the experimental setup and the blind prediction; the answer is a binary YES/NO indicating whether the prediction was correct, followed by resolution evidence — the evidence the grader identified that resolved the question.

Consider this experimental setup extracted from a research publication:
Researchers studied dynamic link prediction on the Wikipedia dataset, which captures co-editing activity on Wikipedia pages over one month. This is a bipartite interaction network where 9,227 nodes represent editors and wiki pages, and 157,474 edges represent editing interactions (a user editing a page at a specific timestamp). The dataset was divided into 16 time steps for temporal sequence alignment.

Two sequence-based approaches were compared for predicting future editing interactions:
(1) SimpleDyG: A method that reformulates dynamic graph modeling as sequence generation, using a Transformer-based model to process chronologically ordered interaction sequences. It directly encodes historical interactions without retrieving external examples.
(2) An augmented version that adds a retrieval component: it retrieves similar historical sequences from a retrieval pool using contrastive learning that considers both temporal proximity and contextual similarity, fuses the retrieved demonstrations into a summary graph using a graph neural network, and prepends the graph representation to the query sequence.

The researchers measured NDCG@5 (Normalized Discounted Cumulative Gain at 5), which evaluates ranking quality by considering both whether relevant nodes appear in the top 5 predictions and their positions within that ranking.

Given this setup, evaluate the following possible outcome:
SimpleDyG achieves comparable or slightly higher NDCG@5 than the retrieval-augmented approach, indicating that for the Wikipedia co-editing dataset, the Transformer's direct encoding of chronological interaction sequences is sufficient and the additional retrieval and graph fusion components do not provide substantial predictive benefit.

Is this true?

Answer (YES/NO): YES